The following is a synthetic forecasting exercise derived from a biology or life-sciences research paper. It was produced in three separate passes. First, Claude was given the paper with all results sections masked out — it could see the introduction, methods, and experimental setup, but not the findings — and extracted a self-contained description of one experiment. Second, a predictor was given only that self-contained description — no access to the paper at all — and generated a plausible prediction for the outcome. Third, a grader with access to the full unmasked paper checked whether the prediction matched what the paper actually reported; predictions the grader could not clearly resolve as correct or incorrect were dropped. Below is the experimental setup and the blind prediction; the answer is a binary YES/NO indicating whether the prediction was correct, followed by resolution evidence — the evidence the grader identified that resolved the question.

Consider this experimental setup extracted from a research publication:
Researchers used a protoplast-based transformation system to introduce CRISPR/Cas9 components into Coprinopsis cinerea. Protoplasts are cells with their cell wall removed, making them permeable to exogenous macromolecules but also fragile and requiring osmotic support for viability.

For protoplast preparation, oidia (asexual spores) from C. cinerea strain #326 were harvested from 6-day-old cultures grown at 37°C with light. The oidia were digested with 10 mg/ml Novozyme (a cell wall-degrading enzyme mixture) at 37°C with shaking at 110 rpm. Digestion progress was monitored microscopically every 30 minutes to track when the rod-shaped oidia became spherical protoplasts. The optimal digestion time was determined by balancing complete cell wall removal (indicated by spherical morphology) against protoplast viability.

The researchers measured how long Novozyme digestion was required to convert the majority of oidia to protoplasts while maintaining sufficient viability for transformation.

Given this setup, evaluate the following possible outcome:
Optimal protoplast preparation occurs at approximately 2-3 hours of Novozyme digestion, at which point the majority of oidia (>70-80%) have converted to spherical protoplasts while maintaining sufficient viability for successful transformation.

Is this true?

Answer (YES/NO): NO